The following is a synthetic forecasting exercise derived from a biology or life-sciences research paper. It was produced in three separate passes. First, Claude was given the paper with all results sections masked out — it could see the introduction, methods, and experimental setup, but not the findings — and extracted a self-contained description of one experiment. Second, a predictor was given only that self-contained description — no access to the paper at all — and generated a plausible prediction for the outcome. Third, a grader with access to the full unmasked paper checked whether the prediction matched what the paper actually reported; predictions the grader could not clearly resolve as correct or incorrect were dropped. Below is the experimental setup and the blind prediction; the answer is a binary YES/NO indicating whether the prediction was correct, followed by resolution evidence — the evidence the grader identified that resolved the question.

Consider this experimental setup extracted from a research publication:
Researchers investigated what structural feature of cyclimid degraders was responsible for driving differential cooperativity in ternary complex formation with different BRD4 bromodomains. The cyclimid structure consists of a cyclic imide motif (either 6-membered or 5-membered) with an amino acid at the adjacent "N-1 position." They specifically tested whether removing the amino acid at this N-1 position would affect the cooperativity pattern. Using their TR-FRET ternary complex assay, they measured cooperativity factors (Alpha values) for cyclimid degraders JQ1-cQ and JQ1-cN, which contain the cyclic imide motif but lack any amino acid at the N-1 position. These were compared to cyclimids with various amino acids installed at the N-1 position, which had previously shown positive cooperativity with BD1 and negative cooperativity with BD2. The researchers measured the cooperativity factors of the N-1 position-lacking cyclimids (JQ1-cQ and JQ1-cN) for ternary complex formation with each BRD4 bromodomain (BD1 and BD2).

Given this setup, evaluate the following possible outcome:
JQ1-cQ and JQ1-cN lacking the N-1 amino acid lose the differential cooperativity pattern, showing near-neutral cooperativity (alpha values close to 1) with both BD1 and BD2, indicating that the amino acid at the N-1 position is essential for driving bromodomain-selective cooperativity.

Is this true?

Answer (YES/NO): YES